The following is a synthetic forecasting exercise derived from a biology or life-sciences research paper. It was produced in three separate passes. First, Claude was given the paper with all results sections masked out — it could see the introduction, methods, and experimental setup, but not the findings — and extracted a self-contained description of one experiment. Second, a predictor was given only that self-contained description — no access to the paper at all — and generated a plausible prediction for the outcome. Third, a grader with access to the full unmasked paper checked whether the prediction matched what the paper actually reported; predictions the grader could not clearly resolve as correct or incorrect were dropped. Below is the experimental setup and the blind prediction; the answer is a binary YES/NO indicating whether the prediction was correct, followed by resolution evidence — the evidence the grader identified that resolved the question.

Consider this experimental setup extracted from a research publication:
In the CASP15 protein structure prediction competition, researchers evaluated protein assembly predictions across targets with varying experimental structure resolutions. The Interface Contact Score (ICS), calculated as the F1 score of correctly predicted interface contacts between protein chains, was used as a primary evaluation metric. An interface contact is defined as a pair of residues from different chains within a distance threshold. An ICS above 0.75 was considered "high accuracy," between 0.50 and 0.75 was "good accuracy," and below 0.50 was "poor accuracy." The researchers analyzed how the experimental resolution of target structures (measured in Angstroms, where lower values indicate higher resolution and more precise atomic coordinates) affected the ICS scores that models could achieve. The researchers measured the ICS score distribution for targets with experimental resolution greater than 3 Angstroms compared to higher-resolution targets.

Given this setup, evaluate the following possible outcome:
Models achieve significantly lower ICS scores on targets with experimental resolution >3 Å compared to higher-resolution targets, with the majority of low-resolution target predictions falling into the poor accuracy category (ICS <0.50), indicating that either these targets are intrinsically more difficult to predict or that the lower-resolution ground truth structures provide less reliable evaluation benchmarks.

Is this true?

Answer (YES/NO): NO